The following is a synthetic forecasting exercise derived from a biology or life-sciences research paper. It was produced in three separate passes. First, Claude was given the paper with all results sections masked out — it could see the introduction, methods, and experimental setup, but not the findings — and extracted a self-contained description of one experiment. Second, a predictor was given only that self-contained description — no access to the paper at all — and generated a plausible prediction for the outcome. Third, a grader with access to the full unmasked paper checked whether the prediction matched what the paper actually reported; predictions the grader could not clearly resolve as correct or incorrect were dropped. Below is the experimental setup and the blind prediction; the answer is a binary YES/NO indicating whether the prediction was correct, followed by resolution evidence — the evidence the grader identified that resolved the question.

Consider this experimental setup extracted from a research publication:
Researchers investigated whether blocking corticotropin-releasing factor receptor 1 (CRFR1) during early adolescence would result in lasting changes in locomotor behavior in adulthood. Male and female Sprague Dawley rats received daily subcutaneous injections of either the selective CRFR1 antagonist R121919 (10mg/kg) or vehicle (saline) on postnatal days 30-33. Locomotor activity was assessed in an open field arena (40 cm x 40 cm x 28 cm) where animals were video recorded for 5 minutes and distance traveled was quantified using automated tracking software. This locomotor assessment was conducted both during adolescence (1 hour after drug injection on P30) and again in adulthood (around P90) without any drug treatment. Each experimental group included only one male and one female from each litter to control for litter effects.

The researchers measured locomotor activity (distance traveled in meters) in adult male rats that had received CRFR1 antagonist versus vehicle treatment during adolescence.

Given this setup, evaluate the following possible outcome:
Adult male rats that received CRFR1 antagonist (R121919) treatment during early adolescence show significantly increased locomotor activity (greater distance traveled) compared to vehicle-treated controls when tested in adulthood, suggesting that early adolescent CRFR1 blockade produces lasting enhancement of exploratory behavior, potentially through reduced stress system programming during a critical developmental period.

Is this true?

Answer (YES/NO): NO